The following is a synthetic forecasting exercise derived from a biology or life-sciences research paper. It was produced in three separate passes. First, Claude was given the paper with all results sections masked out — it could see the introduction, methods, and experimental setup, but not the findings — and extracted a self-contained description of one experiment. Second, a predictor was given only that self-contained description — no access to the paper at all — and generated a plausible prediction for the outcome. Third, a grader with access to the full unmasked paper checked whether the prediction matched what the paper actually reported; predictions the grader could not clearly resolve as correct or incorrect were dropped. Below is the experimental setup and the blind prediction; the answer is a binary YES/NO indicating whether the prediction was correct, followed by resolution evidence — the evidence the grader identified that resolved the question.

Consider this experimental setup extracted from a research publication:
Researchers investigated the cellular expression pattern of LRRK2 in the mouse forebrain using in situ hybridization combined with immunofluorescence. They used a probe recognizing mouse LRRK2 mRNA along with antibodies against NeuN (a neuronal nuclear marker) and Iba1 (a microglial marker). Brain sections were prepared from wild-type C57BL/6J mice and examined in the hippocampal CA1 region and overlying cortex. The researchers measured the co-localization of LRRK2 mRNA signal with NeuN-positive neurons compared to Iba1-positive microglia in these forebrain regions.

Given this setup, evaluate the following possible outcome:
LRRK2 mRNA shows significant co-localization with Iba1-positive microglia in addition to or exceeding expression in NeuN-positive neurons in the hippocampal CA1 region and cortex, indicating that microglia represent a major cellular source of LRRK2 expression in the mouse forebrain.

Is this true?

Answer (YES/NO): NO